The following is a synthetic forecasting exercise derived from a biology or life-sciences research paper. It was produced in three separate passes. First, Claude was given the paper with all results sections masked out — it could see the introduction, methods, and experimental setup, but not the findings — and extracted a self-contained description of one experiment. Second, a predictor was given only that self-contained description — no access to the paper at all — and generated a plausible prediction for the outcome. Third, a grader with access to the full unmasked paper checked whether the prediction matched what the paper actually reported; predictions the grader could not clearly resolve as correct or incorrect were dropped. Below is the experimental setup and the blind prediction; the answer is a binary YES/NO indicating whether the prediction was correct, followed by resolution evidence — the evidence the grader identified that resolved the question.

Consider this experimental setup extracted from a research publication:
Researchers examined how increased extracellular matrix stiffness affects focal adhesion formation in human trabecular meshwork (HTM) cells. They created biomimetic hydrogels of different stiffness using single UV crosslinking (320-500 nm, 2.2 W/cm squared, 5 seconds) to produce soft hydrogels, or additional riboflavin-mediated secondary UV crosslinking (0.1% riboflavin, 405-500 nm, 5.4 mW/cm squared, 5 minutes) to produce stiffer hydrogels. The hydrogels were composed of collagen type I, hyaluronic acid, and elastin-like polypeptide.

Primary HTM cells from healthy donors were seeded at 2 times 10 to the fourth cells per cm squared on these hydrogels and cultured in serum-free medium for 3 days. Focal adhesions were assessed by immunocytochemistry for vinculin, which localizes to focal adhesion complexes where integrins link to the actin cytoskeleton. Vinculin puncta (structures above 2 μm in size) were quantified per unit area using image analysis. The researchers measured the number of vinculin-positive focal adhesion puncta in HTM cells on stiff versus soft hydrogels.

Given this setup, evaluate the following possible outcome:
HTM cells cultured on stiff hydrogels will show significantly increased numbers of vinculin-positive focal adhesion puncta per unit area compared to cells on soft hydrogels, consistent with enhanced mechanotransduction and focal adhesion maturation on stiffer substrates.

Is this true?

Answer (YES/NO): YES